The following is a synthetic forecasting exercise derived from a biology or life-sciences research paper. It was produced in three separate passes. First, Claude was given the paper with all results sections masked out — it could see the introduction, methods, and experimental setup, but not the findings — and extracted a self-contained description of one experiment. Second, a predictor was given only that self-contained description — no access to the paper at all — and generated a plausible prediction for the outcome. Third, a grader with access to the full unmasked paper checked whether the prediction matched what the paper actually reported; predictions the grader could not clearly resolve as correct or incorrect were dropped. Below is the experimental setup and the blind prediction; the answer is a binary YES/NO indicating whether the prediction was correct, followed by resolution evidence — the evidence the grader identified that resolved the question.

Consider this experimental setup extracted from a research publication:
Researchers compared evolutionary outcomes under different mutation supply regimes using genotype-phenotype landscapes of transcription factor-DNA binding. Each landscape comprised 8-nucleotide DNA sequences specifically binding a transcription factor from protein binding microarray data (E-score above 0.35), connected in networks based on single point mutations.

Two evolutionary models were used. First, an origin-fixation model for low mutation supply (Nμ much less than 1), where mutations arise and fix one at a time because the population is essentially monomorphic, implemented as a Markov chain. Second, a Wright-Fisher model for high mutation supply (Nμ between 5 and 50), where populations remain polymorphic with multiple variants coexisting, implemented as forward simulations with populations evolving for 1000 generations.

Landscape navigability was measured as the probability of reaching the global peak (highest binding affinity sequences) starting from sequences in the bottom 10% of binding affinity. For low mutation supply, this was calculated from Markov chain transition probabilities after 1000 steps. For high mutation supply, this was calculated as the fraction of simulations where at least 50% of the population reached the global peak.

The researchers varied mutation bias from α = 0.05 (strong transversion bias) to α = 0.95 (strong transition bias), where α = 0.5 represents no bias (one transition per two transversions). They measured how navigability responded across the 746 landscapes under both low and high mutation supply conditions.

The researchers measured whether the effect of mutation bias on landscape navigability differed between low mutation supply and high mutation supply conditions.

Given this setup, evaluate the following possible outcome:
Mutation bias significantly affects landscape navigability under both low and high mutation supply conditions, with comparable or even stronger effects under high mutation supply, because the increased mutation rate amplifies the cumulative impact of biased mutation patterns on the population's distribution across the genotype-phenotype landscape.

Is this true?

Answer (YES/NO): NO